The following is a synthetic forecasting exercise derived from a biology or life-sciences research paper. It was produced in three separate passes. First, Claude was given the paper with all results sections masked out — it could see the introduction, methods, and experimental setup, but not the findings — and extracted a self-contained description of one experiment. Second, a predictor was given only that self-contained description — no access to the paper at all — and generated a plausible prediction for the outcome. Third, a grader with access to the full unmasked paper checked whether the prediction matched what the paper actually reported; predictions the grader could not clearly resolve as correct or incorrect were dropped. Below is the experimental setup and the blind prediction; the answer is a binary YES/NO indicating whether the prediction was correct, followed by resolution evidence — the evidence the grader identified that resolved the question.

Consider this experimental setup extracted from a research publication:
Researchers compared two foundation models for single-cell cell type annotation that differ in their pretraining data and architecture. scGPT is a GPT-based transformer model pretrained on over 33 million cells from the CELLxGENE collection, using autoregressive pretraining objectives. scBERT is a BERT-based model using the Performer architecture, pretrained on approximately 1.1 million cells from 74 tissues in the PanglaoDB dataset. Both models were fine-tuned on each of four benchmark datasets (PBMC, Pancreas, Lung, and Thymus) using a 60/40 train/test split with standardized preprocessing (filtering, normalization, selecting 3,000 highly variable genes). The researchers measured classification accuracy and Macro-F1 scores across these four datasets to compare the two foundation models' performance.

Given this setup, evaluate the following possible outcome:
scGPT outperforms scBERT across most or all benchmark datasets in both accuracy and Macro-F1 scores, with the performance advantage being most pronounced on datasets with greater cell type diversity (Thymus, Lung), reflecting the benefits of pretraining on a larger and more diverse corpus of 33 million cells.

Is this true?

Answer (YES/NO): NO